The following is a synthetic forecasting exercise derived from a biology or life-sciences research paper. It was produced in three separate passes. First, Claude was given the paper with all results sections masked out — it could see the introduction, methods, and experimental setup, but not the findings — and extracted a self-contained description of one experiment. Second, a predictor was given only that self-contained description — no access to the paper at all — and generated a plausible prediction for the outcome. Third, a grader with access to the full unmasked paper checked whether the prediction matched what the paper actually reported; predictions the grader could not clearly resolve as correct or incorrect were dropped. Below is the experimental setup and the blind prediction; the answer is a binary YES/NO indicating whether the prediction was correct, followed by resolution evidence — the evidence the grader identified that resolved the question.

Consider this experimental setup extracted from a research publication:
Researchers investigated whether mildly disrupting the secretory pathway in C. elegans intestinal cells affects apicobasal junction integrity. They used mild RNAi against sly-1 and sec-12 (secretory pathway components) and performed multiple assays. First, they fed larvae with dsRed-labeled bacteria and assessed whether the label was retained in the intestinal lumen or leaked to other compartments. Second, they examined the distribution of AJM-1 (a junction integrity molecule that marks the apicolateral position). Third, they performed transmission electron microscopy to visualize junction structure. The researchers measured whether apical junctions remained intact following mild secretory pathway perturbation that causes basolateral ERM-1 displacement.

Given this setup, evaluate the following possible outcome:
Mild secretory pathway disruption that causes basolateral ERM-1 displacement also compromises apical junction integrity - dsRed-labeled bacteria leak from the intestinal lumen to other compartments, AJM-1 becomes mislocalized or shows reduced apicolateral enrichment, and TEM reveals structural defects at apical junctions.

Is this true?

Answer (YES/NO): NO